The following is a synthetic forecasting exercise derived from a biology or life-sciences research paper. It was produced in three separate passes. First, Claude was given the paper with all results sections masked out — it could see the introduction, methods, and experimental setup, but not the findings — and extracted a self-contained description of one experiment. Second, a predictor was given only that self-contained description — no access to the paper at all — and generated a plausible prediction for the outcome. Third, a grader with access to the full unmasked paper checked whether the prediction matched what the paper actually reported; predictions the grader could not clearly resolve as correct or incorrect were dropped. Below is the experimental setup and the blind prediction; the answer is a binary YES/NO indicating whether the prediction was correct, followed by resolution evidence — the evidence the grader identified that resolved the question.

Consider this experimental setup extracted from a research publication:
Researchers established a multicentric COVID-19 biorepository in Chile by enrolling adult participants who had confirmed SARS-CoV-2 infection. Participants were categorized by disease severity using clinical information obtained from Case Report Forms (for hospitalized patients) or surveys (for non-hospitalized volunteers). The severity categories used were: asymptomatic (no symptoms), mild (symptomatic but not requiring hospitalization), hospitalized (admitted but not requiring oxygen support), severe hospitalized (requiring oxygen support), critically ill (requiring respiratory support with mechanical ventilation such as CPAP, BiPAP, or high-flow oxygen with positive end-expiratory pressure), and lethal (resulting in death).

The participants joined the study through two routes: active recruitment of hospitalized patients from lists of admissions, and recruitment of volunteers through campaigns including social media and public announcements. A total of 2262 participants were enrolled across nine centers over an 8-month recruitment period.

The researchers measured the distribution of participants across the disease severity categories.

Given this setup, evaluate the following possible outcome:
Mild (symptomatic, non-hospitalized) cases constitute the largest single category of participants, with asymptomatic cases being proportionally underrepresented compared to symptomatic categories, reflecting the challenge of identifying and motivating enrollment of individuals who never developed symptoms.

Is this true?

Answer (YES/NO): YES